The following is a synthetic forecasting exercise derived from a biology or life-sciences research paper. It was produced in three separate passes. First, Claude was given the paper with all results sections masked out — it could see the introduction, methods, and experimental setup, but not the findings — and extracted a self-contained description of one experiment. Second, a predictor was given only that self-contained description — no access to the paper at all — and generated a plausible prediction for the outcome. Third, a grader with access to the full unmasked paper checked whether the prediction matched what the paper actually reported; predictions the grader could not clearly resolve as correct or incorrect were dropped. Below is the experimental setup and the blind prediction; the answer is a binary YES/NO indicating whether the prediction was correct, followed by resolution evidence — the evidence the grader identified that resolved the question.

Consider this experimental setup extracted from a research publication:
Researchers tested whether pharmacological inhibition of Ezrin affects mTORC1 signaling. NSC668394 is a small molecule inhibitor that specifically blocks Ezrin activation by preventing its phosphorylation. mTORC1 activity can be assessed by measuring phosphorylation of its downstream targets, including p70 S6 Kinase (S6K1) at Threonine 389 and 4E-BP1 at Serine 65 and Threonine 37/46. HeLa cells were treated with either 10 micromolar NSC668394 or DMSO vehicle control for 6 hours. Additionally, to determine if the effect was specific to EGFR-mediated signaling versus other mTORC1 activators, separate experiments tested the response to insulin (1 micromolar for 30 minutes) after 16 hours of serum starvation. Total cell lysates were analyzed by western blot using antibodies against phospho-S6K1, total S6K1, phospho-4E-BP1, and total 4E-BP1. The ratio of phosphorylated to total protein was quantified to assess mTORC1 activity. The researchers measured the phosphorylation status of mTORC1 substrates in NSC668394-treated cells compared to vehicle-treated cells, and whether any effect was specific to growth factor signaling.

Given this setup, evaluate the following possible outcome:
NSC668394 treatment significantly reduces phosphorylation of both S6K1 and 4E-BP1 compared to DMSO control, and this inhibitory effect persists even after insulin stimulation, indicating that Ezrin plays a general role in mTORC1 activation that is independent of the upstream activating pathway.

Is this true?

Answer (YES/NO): YES